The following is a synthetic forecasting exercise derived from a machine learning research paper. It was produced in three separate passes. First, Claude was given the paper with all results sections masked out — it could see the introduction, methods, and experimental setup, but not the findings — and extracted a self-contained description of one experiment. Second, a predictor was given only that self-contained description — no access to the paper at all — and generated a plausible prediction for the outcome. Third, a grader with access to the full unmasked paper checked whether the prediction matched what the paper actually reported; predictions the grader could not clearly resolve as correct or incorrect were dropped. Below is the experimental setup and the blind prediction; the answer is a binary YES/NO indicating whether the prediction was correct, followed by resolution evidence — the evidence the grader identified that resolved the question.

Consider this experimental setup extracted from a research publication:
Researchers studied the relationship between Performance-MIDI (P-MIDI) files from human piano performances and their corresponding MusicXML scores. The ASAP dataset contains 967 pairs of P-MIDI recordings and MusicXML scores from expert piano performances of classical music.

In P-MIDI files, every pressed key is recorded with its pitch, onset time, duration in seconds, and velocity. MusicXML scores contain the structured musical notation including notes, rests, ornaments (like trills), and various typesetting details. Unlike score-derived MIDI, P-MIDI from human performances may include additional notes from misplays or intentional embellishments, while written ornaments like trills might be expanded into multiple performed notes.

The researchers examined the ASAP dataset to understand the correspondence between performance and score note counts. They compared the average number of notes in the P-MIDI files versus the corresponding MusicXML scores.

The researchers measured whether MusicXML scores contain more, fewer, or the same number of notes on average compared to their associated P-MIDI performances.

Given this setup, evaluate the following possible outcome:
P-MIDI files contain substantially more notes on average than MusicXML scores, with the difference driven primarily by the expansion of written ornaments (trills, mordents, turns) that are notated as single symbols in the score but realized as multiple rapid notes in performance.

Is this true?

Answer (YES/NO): NO